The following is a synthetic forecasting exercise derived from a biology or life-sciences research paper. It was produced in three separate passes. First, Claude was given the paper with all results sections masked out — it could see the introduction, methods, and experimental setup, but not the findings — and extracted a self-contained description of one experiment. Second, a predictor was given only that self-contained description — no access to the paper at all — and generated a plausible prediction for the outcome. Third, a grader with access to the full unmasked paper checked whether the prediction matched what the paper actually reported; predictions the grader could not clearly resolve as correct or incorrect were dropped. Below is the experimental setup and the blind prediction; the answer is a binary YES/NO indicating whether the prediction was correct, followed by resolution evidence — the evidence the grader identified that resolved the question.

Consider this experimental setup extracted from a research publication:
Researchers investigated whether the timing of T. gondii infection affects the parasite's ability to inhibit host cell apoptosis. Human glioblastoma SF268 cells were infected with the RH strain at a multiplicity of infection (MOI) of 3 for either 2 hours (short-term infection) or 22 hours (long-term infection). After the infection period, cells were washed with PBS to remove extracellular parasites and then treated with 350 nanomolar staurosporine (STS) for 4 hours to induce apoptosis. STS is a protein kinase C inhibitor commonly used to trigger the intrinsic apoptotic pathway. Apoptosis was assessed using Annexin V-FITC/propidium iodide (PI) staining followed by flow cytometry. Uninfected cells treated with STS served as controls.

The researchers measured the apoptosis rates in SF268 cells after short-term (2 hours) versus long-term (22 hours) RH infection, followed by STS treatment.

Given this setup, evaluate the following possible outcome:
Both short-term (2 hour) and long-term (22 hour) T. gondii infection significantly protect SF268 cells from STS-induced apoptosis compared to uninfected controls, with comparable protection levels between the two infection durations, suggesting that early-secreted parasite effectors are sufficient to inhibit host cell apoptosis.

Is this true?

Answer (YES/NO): YES